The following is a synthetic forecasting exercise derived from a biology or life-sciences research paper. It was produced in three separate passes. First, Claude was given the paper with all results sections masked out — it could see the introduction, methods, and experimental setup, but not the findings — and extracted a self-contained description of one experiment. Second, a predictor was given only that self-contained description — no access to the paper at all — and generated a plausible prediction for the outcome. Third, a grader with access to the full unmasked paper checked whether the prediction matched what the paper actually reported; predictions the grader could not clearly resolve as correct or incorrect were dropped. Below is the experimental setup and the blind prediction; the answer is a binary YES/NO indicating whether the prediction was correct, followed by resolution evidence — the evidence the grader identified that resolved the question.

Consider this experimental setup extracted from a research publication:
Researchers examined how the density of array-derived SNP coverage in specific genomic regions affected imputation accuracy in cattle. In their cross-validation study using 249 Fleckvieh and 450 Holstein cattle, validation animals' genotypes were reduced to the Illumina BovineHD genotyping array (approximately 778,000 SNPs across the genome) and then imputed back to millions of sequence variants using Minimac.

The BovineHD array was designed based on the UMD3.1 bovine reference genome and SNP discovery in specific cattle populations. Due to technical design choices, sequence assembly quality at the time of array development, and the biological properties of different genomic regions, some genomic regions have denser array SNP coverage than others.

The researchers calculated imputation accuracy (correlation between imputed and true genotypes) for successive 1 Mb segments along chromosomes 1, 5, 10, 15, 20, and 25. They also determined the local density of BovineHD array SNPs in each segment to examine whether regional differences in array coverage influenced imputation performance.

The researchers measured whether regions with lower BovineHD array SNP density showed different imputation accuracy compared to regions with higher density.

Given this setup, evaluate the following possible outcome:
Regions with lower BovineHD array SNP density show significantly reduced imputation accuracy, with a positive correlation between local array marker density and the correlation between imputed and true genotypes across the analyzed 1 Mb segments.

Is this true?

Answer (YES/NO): YES